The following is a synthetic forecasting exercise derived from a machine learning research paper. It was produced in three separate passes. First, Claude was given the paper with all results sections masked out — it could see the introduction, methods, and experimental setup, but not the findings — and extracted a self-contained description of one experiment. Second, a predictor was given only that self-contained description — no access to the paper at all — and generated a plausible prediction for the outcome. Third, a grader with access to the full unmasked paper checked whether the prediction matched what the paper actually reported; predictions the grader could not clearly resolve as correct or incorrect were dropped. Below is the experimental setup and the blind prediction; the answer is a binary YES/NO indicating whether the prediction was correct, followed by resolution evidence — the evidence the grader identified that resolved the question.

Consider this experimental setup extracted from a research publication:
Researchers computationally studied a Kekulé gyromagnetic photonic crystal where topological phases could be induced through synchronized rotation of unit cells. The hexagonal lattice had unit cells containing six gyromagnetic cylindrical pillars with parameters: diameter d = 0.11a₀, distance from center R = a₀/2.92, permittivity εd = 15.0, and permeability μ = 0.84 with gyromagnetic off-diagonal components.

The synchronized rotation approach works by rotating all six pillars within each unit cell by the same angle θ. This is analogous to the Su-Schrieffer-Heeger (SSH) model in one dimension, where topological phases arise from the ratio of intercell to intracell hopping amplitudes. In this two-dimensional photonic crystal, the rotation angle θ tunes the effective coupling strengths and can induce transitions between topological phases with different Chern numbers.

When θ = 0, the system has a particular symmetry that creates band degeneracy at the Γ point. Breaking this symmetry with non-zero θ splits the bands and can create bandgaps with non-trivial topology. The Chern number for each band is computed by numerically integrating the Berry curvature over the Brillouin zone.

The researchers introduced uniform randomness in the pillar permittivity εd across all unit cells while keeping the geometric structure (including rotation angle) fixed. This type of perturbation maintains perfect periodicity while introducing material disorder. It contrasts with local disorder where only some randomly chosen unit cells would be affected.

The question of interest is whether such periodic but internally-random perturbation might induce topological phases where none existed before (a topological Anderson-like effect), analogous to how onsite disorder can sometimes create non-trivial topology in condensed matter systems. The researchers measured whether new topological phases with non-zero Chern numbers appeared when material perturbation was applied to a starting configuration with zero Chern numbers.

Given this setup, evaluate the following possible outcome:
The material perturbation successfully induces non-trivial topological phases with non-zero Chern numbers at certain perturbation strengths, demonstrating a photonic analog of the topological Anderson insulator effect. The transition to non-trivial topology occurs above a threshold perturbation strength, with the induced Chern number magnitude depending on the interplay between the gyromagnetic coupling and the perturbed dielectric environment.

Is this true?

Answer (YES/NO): NO